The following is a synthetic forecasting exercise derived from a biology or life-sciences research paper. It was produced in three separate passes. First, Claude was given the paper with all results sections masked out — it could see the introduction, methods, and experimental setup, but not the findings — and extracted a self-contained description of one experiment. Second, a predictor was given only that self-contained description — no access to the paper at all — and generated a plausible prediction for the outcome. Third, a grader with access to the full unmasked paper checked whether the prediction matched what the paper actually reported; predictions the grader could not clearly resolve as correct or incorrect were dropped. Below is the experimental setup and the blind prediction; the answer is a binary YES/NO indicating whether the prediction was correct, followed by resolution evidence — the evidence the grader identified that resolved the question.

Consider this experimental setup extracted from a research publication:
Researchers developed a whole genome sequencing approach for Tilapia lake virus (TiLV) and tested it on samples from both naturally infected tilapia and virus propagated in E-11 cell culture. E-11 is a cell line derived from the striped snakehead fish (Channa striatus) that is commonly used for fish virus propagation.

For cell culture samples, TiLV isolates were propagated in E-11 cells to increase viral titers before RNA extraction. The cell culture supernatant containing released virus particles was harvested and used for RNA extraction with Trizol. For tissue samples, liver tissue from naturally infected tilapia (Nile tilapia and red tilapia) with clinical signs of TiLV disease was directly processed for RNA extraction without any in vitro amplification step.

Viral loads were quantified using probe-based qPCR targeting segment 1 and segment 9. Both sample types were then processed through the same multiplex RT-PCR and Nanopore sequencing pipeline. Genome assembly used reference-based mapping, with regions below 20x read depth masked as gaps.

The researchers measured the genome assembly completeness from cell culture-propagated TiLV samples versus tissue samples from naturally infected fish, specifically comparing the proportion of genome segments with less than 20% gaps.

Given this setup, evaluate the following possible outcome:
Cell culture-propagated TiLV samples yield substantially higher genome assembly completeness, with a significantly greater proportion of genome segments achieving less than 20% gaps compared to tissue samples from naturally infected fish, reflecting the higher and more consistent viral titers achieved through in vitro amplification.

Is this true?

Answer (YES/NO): NO